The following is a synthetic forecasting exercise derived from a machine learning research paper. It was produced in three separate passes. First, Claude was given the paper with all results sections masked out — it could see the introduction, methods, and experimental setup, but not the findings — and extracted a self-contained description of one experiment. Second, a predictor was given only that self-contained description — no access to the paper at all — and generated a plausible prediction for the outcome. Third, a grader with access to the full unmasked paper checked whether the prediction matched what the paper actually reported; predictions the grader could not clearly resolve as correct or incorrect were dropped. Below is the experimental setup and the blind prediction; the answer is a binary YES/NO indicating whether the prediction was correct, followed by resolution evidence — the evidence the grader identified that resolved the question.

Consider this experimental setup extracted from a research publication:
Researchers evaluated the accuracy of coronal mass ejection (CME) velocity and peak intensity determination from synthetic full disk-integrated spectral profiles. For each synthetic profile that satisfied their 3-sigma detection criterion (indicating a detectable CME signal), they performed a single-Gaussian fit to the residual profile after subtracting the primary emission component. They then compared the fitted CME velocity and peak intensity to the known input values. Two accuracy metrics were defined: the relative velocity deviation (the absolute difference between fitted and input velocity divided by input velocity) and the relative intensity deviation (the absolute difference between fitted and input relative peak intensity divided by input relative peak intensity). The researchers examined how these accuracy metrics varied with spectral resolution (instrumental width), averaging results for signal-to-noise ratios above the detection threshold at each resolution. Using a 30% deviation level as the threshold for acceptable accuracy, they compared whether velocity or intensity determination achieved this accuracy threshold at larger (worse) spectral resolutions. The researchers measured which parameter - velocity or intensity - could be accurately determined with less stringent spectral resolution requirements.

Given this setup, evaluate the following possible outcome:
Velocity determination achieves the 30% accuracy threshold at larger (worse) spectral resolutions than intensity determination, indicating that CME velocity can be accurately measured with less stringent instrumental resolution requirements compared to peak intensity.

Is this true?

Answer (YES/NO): YES